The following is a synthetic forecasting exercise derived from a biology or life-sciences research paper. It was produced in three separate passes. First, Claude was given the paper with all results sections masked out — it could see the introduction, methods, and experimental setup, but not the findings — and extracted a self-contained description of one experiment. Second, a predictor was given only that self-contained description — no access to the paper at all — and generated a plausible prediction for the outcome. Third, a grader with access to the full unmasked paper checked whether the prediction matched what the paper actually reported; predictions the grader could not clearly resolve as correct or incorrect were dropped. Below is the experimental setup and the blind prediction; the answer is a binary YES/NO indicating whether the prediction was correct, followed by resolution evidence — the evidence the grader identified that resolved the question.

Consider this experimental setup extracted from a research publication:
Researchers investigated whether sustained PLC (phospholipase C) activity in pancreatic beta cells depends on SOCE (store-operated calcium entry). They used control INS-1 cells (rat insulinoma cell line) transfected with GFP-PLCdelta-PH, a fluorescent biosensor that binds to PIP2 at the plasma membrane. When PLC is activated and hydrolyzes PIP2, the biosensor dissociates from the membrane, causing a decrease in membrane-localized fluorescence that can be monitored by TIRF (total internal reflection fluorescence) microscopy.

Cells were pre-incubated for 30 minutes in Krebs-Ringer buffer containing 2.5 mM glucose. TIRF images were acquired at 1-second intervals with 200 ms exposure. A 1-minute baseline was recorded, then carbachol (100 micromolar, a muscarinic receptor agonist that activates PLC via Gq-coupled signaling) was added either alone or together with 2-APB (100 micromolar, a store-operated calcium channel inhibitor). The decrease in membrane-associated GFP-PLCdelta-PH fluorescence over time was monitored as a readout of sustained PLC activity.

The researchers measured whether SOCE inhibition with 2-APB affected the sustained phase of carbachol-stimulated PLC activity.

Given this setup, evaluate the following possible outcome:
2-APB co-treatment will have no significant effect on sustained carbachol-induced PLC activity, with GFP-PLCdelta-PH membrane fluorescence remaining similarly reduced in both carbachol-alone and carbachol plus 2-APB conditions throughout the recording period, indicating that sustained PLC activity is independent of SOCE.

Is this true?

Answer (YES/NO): NO